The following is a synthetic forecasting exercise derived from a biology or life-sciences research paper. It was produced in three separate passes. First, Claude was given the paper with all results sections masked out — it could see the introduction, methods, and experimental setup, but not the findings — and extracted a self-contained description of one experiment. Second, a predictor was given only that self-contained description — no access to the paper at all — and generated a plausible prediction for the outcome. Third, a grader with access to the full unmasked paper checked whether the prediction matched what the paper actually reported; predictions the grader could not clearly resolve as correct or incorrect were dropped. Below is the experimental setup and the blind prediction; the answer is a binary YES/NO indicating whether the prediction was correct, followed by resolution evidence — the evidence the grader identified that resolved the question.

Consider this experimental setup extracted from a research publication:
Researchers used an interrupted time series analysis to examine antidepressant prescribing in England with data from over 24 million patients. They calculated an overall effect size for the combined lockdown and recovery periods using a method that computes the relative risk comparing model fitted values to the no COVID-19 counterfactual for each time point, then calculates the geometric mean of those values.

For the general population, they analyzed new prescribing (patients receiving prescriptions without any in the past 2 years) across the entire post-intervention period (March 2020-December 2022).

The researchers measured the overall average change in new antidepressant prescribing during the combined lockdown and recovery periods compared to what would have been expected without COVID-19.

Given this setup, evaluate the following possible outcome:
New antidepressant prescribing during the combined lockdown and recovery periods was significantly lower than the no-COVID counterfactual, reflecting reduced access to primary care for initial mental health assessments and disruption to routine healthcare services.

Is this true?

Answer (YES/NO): YES